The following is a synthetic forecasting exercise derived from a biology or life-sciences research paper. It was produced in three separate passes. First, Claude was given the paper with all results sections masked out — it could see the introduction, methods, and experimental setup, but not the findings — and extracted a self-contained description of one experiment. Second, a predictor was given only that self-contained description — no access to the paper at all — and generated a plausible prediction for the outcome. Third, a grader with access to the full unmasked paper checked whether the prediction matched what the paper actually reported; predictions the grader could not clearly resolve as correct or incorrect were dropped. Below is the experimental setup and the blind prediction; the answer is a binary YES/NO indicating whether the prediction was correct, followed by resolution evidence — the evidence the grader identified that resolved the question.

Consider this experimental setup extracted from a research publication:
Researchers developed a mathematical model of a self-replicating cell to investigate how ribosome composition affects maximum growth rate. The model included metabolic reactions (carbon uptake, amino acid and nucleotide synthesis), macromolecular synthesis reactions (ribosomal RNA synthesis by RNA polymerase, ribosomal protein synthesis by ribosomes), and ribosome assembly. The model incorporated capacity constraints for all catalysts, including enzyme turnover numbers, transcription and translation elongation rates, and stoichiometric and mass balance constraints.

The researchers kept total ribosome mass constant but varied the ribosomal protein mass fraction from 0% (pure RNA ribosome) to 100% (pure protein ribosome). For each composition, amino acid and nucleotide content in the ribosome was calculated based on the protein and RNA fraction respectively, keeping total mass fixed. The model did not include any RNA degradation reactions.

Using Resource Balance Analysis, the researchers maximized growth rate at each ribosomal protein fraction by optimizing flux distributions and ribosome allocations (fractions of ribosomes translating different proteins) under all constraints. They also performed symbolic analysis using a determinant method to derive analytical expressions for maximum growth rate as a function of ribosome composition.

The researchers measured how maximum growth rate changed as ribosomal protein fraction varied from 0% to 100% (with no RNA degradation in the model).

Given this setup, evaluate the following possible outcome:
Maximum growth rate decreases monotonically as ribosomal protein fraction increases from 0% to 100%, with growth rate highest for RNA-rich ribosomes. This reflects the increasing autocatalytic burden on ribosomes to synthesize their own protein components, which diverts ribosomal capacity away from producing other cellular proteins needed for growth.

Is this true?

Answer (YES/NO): YES